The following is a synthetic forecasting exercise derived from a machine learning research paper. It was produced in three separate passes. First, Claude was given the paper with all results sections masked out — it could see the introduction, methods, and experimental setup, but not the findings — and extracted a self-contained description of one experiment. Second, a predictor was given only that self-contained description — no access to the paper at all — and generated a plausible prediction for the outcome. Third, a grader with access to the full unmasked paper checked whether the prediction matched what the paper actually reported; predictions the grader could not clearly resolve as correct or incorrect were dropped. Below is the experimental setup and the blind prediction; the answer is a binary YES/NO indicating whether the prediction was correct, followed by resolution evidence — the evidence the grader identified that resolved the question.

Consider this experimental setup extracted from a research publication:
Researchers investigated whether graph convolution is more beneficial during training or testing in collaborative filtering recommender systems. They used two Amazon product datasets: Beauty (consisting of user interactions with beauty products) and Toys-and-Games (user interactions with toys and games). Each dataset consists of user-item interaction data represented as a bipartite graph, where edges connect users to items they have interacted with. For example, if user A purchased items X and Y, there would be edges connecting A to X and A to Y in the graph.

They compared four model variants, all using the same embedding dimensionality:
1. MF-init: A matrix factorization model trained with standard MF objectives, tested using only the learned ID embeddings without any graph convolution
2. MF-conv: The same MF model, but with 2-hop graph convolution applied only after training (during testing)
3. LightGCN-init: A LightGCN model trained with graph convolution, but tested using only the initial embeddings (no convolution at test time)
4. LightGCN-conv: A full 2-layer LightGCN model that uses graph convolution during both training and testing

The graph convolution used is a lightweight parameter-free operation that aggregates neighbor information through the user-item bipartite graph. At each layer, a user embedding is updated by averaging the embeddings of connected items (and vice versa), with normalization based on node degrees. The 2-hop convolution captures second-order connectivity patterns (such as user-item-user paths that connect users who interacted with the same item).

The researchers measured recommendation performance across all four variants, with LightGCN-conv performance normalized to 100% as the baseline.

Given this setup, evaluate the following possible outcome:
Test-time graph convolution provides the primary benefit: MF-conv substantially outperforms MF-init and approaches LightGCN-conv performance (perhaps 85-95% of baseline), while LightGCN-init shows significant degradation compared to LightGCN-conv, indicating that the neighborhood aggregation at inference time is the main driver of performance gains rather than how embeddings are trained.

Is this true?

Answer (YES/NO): YES